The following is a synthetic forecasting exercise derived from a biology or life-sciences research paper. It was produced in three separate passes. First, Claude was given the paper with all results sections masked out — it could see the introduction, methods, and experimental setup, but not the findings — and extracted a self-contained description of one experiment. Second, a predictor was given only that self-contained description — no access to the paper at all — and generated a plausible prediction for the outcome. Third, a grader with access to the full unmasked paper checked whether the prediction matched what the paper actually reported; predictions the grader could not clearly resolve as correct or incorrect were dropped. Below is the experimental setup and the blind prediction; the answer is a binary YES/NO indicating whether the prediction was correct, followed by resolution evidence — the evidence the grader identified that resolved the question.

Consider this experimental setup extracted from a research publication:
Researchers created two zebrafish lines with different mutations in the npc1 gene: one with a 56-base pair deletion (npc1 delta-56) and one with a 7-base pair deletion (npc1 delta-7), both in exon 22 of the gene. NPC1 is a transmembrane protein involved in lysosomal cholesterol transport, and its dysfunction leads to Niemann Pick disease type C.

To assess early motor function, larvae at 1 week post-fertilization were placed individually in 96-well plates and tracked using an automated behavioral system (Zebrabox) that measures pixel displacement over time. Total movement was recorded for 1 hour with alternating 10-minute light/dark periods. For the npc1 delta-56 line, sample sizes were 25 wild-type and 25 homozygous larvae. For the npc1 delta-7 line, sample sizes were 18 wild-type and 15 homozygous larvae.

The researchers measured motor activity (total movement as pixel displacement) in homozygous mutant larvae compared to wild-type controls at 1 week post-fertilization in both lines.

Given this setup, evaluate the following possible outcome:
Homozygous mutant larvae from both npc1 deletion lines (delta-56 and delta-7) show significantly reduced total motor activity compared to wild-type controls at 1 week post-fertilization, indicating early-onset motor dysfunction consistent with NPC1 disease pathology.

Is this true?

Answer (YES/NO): NO